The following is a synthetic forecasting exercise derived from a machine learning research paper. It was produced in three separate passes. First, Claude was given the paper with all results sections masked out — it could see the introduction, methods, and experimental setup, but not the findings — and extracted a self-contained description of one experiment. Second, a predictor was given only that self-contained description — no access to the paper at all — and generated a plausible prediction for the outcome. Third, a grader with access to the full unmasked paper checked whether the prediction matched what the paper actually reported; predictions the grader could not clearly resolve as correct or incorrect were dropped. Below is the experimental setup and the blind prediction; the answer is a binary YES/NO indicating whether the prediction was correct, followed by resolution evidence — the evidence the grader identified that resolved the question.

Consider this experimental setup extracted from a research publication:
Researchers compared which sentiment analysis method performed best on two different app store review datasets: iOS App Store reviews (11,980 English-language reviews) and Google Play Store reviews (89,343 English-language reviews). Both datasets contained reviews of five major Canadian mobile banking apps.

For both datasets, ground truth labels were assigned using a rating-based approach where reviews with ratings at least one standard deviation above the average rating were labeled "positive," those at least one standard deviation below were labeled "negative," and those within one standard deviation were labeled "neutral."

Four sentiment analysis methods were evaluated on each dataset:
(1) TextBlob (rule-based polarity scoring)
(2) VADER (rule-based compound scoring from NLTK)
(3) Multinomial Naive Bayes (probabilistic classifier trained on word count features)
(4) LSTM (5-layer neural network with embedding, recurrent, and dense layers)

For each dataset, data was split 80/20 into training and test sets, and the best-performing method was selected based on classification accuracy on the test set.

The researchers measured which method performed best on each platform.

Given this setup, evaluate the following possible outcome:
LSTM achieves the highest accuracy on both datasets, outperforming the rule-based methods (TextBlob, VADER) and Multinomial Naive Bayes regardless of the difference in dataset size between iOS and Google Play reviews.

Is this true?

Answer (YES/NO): NO